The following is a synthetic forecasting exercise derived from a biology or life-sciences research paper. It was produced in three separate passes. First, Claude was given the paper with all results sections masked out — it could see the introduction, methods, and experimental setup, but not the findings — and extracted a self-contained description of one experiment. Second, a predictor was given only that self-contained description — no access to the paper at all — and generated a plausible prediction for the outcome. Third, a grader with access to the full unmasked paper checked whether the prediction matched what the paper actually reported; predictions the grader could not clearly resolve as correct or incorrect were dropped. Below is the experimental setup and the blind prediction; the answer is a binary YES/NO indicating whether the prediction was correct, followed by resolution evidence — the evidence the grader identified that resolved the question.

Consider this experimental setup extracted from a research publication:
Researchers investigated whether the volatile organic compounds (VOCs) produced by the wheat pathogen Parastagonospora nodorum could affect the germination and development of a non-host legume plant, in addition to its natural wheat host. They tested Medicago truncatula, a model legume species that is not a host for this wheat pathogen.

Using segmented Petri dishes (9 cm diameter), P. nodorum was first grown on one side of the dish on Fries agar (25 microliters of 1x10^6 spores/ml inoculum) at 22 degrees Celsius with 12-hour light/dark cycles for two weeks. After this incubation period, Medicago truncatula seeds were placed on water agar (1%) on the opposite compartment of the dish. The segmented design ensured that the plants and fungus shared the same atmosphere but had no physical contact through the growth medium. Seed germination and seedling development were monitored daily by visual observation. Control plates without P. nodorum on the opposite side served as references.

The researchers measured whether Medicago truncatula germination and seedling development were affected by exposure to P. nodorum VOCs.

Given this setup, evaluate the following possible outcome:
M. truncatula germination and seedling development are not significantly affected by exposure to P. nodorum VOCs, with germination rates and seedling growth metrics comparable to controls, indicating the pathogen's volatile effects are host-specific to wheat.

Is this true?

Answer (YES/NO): NO